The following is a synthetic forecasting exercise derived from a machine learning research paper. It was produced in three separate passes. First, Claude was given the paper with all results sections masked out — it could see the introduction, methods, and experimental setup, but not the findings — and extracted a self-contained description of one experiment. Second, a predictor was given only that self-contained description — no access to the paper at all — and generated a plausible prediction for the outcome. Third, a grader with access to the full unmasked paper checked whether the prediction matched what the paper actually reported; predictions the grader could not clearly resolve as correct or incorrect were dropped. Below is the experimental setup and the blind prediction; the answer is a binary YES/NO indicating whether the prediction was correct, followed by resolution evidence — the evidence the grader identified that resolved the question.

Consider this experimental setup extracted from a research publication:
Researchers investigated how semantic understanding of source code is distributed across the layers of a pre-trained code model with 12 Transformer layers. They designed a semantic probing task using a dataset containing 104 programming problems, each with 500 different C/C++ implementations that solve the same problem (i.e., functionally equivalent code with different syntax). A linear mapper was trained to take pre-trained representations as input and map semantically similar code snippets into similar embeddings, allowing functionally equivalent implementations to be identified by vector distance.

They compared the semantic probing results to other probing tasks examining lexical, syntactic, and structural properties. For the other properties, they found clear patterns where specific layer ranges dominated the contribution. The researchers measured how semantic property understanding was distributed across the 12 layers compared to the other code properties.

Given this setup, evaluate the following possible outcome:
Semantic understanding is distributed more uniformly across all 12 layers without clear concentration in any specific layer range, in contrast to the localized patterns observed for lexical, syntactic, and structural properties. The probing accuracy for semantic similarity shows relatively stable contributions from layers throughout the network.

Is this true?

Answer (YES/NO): YES